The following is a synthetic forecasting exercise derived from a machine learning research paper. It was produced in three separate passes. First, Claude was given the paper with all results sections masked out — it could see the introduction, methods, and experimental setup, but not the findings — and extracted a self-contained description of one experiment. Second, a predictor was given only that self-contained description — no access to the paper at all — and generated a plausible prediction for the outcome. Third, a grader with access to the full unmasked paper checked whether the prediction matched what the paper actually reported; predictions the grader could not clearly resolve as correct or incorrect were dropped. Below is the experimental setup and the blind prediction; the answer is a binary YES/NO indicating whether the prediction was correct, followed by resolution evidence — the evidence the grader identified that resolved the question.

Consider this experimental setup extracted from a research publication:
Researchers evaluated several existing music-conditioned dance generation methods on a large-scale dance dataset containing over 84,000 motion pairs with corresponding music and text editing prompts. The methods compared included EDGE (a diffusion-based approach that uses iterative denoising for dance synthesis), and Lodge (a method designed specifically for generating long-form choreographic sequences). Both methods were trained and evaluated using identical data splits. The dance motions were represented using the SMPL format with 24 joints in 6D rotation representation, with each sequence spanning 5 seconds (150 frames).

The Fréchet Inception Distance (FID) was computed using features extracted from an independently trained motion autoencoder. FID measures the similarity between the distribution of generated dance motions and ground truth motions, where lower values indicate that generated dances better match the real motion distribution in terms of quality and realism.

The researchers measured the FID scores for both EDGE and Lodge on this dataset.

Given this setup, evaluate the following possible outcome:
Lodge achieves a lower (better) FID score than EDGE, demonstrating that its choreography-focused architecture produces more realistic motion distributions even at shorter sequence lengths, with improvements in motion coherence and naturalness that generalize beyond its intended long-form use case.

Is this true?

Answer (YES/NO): YES